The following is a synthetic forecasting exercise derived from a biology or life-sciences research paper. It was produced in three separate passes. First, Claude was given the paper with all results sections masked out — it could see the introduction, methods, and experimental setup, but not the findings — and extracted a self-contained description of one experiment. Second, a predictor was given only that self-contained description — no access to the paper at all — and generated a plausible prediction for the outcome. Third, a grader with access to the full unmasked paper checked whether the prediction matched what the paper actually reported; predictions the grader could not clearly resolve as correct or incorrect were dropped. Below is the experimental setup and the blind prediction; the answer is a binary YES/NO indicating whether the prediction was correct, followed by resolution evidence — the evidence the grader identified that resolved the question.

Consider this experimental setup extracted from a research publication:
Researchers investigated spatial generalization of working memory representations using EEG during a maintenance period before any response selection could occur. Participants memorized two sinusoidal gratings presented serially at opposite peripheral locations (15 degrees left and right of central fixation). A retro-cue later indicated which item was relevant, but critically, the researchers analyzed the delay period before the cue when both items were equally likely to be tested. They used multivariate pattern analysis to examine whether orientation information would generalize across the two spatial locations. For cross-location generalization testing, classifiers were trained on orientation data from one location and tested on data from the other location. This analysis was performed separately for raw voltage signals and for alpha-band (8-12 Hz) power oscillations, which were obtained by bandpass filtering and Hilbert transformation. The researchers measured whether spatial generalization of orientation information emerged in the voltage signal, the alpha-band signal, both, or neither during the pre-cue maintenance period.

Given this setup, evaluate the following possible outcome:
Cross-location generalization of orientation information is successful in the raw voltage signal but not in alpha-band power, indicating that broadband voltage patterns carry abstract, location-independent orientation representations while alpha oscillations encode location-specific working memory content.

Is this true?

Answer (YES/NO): YES